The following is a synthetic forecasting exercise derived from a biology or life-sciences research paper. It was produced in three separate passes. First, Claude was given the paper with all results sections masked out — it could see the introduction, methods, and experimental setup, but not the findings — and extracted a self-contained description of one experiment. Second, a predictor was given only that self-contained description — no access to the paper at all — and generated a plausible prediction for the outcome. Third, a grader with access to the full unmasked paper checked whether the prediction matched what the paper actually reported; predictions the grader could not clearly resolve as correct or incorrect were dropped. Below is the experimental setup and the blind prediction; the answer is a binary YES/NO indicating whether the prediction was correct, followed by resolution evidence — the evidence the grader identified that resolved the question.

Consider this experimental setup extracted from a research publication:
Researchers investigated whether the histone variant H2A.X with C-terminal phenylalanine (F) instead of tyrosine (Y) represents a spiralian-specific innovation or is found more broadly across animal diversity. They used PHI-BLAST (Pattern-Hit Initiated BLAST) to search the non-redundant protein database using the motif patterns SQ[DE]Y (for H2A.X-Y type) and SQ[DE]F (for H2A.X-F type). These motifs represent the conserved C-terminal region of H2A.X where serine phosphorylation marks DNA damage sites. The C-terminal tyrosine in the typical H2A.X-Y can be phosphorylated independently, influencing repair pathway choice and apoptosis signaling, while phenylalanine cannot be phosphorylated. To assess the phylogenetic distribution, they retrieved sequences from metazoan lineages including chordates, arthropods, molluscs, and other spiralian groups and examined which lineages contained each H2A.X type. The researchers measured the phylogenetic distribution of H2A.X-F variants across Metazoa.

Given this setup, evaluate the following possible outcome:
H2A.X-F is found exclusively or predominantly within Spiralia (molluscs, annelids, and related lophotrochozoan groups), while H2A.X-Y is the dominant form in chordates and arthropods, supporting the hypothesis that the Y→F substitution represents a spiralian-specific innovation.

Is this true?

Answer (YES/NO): NO